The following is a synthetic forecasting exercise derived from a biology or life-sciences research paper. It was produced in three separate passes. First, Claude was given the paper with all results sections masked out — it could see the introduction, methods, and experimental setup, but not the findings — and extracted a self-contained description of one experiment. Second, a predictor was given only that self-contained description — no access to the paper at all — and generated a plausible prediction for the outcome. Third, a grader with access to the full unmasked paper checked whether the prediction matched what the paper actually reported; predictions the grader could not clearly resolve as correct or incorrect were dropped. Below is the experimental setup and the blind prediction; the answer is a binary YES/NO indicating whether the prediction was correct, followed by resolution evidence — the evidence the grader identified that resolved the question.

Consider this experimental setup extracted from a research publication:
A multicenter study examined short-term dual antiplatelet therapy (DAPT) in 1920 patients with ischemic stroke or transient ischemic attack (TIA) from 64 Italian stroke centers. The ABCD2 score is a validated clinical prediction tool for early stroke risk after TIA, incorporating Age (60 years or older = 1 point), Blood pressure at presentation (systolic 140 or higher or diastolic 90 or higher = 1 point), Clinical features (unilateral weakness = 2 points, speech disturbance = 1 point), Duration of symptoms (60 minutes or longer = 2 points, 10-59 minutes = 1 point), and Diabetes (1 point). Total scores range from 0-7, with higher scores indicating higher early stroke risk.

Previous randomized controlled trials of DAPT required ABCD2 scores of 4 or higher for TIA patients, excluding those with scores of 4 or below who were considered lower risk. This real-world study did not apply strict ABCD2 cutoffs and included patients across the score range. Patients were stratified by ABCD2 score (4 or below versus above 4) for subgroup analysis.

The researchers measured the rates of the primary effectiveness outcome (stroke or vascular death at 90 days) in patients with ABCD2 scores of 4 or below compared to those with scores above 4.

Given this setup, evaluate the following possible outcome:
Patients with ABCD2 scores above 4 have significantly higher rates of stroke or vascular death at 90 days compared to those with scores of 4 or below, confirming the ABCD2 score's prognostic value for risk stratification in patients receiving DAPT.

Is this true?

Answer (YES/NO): NO